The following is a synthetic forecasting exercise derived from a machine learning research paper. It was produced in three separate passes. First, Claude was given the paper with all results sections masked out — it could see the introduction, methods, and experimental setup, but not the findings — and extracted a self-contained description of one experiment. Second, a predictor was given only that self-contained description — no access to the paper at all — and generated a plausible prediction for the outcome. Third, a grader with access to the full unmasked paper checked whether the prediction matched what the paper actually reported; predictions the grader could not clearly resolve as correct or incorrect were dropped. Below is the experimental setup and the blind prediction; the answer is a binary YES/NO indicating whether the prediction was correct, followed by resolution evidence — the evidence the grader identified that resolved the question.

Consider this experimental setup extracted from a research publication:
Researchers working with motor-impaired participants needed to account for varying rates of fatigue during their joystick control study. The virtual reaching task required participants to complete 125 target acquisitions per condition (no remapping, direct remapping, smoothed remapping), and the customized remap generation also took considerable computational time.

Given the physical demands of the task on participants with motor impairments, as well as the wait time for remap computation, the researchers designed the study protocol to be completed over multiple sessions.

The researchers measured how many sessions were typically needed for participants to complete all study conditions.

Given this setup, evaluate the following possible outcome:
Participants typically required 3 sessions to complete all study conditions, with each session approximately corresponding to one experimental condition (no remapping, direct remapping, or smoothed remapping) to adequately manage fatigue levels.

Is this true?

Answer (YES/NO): NO